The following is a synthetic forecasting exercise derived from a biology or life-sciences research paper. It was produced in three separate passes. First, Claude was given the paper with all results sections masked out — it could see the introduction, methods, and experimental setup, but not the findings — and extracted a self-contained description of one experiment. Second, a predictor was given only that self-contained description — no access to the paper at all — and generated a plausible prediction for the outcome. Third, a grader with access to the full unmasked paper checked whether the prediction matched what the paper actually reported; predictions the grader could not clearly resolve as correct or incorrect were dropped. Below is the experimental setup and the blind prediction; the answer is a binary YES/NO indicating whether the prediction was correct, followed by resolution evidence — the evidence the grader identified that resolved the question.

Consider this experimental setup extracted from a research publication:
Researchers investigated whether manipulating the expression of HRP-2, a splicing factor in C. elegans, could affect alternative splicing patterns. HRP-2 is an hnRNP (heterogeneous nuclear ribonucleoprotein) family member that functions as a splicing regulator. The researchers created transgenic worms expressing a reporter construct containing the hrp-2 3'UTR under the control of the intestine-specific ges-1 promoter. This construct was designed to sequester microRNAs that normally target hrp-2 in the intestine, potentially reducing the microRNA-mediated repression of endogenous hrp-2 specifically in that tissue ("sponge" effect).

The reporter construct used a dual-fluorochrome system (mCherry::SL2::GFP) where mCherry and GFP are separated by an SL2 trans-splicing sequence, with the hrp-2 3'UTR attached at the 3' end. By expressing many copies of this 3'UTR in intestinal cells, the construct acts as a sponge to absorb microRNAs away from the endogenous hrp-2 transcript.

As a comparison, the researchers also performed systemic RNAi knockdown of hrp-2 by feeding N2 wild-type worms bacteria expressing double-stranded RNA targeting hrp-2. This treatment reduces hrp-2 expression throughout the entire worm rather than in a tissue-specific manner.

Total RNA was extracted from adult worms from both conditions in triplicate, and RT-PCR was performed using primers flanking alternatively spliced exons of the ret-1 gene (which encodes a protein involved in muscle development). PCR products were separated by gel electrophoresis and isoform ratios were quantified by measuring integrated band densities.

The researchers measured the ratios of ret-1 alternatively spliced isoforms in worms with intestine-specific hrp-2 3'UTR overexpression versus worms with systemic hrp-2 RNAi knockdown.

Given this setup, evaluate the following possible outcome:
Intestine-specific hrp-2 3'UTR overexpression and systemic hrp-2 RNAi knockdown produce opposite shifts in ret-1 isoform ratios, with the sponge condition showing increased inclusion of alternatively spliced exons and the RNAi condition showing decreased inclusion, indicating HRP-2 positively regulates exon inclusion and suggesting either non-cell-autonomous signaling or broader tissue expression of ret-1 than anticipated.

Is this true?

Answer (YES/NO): NO